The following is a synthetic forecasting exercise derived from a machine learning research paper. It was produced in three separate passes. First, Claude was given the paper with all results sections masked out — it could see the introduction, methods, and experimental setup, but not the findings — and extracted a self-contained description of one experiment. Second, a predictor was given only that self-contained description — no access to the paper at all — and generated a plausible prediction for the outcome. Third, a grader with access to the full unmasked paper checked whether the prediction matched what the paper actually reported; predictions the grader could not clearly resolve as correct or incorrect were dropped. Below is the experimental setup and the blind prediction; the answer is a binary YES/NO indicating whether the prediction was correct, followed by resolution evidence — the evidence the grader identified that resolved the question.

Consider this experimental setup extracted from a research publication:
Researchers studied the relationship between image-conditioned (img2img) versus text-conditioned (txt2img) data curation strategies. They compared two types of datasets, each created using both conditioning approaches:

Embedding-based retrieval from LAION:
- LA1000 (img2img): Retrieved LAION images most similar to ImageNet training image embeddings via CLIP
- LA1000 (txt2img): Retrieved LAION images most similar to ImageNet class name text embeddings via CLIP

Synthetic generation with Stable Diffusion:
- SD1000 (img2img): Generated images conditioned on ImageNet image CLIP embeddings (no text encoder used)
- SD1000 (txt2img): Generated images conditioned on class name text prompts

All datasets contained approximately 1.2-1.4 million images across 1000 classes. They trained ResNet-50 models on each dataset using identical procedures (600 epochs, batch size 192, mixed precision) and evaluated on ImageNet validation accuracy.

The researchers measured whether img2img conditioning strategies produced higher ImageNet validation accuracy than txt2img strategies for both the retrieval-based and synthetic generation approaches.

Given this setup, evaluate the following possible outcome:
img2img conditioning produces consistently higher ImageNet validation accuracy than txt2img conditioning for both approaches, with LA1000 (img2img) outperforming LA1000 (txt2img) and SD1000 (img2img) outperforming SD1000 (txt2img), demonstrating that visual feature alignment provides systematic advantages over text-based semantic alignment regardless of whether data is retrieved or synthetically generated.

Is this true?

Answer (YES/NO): YES